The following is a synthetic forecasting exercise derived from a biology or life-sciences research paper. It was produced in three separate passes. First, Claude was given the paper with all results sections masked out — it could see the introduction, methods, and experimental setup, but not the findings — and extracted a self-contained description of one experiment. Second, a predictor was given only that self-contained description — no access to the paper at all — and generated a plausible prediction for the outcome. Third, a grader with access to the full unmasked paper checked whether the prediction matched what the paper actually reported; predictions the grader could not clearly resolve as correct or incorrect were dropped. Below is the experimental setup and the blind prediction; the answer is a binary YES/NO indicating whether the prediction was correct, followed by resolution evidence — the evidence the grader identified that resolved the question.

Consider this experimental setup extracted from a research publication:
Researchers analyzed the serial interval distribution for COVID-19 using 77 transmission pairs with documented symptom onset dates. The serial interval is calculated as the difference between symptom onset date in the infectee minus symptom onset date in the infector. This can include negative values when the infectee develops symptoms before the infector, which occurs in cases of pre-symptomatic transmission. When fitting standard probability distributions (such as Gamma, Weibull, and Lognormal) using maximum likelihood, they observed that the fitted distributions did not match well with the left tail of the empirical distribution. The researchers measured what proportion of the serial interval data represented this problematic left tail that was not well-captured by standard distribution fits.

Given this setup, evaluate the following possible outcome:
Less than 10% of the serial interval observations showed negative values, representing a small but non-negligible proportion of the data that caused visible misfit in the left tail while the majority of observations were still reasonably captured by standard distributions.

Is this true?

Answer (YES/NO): YES